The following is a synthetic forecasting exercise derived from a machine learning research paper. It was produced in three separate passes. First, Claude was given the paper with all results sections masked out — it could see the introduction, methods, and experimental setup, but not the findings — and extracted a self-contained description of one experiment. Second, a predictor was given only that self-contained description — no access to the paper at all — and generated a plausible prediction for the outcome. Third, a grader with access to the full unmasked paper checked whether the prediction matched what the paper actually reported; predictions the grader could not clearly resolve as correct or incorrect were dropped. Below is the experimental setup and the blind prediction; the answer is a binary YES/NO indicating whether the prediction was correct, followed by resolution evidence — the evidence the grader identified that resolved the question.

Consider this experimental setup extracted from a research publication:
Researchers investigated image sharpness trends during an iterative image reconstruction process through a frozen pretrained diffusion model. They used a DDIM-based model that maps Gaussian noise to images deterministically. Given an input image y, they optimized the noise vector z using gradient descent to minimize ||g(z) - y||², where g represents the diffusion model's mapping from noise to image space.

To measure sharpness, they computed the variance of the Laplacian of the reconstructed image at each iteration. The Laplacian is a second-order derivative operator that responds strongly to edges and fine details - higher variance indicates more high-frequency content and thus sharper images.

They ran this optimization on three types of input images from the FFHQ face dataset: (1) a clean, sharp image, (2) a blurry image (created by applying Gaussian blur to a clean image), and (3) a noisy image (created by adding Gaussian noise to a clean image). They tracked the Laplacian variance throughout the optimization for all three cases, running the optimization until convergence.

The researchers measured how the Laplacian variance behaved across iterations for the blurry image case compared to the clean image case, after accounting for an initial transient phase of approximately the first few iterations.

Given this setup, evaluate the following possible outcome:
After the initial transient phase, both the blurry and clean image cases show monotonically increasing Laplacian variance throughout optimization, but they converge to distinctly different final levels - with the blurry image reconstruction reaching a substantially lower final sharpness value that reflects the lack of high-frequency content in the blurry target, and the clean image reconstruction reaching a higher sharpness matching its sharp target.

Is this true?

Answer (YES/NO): NO